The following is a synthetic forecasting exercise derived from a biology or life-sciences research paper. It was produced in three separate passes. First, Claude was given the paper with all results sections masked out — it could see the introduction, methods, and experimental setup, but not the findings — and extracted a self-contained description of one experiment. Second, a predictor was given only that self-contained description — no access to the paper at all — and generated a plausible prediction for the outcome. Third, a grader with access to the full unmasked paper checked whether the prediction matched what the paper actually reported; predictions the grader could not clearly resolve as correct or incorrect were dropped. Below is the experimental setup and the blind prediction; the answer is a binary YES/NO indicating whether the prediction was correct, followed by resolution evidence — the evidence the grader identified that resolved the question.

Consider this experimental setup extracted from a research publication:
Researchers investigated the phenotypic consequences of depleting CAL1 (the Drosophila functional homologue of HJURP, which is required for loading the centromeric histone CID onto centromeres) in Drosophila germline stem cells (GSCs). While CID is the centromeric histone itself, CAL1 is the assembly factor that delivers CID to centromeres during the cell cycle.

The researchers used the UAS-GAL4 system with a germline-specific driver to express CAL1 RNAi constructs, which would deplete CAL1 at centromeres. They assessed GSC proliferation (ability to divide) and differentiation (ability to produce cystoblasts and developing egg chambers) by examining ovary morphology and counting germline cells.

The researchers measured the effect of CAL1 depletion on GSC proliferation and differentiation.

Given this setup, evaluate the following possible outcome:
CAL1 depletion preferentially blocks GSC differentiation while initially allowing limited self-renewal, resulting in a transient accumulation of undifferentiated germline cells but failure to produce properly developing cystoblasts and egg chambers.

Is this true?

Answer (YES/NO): NO